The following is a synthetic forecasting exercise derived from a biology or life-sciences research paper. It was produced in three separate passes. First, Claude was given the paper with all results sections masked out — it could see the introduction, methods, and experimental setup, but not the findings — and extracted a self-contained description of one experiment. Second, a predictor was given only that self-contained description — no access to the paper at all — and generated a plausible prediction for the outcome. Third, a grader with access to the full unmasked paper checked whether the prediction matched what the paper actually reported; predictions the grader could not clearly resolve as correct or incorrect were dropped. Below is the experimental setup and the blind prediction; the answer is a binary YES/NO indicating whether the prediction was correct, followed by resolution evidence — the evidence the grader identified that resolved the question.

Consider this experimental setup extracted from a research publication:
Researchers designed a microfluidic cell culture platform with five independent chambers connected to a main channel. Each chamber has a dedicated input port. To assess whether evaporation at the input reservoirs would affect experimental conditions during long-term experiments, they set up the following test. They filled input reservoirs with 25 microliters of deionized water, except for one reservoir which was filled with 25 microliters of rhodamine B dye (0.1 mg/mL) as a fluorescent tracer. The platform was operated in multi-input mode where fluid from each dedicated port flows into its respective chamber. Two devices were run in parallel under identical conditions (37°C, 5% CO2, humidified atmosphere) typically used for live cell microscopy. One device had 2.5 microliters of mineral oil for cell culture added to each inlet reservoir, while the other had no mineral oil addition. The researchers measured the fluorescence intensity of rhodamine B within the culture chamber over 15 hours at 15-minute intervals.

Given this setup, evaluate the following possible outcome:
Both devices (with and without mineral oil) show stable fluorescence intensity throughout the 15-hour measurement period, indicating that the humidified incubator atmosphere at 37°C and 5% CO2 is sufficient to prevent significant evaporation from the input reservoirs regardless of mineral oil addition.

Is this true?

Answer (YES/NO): NO